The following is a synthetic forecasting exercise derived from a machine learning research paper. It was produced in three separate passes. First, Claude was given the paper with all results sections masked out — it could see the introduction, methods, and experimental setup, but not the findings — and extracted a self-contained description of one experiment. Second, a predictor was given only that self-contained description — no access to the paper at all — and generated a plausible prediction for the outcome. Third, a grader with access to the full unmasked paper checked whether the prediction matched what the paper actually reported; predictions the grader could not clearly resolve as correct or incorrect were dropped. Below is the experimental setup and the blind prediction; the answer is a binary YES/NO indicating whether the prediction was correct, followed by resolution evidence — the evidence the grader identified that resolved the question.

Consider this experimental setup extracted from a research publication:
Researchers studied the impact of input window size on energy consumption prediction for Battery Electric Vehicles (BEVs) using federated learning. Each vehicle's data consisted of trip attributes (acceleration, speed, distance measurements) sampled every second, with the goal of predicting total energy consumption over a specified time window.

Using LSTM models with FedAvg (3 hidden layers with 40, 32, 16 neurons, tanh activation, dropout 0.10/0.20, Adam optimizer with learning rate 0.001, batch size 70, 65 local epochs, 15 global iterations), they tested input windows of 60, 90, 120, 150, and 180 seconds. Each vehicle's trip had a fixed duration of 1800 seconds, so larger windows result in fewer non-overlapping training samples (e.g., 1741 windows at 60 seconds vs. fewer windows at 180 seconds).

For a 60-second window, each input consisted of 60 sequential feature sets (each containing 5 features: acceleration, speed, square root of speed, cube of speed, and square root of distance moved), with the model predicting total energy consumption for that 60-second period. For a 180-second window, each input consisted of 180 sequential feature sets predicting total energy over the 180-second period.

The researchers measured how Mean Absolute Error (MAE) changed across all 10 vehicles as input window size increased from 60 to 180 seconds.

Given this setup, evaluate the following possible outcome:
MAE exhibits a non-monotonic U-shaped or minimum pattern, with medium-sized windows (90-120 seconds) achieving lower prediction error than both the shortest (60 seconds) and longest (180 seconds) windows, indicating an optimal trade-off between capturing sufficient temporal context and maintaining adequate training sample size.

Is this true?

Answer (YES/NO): NO